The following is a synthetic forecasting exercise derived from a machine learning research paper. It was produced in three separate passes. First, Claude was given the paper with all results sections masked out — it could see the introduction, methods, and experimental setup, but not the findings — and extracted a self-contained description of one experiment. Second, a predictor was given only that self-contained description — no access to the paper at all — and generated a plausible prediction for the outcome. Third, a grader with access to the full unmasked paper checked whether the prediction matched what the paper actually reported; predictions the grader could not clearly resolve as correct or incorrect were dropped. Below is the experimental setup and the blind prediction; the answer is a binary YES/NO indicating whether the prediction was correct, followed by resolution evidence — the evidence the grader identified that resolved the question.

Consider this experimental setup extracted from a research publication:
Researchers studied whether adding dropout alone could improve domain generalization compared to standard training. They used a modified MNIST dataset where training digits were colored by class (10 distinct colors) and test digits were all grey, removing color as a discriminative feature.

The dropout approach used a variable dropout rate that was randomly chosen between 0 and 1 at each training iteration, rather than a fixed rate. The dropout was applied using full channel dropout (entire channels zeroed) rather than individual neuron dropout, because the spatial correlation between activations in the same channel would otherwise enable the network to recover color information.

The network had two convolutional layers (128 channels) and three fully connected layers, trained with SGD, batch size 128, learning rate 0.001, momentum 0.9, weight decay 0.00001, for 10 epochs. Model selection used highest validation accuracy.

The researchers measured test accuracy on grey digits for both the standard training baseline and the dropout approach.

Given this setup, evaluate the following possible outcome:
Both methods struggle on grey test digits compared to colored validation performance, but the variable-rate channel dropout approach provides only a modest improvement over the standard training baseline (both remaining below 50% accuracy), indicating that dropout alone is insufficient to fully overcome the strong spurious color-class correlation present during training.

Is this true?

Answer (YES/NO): YES